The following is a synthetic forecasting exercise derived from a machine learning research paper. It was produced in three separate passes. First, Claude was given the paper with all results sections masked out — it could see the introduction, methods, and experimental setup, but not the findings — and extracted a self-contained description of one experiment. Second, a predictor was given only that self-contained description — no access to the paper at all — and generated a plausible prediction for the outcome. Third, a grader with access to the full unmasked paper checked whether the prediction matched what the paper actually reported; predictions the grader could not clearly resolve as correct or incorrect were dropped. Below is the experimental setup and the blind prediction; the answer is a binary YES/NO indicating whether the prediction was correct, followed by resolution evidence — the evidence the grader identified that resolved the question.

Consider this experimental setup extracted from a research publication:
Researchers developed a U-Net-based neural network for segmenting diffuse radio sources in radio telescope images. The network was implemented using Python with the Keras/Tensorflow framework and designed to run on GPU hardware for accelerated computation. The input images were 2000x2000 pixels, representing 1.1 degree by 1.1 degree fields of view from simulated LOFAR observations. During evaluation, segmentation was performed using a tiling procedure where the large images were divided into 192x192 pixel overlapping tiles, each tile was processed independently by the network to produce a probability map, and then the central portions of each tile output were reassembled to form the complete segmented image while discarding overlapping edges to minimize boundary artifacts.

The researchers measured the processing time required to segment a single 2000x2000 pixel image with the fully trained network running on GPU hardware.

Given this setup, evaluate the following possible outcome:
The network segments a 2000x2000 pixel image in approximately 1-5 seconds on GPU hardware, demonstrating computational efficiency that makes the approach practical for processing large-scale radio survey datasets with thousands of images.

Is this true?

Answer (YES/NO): NO